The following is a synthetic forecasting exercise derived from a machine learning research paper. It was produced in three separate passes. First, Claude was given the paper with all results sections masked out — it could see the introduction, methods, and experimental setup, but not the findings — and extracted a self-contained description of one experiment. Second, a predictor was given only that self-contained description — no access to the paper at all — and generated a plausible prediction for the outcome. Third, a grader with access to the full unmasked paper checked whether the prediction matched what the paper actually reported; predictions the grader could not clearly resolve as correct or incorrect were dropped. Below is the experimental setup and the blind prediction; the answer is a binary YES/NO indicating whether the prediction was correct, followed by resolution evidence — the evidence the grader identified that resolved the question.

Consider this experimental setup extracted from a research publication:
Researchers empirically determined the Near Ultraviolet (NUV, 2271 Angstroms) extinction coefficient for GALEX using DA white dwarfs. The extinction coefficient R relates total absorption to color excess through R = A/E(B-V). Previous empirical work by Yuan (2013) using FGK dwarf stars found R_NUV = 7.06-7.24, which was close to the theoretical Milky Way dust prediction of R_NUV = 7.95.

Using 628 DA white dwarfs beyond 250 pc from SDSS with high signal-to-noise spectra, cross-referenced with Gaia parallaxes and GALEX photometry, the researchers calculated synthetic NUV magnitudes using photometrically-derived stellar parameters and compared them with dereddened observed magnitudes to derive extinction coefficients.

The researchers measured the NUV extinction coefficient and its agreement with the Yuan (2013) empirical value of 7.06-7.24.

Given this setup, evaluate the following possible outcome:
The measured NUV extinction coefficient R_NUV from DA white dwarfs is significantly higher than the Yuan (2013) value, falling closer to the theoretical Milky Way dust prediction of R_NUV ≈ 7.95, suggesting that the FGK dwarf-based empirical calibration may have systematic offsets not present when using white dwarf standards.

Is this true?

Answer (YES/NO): NO